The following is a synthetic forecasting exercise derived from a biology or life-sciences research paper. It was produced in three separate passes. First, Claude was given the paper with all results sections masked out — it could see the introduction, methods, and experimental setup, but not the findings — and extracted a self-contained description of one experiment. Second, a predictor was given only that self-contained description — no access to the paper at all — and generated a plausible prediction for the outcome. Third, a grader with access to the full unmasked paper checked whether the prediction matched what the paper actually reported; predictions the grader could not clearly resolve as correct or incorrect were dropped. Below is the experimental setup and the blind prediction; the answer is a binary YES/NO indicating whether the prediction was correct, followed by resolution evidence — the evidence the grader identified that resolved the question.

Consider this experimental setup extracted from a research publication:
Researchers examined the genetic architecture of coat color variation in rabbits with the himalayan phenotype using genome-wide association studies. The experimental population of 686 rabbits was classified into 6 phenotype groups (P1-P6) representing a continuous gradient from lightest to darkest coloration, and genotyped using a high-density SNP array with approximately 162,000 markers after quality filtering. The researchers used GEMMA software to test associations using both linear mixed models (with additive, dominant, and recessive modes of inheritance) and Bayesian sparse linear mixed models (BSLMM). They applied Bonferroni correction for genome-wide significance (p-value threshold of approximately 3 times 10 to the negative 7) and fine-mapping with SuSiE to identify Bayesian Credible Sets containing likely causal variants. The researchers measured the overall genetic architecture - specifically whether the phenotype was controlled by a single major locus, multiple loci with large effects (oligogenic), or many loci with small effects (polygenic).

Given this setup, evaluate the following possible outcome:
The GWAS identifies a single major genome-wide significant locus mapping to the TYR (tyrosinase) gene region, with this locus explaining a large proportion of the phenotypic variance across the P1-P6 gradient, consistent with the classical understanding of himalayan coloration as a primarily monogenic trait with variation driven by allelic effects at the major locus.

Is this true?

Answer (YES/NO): NO